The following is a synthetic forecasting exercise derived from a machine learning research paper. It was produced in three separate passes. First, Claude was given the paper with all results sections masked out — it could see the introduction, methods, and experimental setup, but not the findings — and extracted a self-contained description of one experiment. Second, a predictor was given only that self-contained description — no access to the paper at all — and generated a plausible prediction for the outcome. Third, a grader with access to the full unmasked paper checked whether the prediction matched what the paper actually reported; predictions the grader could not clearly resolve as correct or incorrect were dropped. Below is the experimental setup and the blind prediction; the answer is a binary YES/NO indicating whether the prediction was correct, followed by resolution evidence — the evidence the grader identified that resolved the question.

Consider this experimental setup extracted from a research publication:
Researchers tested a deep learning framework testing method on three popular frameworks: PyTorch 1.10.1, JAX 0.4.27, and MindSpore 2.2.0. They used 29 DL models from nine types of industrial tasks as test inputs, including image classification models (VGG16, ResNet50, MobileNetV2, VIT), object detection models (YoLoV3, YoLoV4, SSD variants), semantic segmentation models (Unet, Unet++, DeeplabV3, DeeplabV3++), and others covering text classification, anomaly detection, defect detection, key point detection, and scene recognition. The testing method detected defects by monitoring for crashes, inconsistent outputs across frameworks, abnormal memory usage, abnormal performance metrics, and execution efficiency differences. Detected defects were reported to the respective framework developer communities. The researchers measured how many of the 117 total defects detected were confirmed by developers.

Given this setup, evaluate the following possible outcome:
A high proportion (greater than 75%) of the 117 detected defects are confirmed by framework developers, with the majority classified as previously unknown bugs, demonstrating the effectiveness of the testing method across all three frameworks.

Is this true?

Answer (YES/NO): NO